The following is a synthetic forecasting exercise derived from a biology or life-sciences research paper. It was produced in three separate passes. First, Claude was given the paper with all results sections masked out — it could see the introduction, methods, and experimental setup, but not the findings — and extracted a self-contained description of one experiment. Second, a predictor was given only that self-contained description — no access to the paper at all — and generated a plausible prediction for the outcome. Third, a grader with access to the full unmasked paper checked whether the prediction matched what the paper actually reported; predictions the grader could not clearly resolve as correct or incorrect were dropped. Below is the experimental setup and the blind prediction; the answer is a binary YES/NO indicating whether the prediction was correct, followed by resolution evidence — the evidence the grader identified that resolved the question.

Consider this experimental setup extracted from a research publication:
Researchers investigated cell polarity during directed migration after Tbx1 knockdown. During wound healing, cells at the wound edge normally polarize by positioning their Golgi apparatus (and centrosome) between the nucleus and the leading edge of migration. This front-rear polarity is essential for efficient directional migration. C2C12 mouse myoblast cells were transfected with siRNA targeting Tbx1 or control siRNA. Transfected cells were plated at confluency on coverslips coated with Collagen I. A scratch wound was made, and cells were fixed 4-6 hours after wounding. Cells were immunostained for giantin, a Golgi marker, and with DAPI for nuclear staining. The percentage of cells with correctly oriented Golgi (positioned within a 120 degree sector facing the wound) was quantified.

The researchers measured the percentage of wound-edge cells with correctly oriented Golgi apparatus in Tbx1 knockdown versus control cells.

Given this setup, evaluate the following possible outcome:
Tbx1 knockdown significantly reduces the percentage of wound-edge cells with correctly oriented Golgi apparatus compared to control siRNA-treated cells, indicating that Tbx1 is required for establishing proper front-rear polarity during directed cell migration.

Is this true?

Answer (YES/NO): YES